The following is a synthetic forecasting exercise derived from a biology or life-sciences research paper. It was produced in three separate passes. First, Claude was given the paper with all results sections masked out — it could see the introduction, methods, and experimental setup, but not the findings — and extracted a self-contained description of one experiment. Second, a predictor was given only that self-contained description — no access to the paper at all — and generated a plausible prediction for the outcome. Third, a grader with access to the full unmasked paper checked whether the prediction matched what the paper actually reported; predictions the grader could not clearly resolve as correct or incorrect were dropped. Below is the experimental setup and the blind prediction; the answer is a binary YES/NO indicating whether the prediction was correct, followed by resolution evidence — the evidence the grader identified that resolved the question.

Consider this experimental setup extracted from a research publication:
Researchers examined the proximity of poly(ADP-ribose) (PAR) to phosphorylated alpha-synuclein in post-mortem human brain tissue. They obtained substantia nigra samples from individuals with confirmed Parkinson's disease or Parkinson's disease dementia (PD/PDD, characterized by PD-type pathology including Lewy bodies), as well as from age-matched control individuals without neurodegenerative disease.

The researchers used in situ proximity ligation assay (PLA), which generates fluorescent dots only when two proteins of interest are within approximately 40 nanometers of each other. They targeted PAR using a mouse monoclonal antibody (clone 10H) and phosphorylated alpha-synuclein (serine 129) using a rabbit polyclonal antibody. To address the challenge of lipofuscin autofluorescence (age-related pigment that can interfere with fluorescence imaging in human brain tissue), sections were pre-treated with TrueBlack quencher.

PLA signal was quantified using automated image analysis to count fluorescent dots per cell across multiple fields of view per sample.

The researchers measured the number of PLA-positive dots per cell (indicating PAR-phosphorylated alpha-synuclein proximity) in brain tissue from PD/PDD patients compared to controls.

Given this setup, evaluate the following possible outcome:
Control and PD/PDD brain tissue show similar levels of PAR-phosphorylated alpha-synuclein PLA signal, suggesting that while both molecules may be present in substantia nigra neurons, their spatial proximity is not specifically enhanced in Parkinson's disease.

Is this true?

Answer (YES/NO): NO